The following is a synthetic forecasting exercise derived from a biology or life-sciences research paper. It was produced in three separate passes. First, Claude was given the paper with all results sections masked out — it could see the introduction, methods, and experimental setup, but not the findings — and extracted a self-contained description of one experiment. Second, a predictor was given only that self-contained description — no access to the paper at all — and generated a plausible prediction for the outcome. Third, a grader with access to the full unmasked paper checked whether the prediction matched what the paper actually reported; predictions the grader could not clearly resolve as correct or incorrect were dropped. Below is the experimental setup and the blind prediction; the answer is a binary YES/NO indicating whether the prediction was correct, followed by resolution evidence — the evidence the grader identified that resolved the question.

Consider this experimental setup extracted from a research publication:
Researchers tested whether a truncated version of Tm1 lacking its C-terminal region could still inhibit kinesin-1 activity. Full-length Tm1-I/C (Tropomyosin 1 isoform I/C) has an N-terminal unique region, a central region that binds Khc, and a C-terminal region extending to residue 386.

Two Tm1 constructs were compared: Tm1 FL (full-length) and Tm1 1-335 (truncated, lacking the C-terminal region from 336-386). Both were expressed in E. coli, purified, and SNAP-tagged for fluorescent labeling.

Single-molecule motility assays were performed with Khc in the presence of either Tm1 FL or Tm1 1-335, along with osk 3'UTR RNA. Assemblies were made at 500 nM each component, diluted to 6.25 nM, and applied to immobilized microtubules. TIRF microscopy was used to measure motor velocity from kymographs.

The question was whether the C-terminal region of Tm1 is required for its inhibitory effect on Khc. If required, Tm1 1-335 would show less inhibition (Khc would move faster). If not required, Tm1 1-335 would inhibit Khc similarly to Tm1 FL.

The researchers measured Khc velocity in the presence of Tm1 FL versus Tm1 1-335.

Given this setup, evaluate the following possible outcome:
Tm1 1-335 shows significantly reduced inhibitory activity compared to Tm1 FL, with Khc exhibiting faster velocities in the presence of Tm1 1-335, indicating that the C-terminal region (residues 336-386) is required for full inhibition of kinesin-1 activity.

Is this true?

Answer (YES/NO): NO